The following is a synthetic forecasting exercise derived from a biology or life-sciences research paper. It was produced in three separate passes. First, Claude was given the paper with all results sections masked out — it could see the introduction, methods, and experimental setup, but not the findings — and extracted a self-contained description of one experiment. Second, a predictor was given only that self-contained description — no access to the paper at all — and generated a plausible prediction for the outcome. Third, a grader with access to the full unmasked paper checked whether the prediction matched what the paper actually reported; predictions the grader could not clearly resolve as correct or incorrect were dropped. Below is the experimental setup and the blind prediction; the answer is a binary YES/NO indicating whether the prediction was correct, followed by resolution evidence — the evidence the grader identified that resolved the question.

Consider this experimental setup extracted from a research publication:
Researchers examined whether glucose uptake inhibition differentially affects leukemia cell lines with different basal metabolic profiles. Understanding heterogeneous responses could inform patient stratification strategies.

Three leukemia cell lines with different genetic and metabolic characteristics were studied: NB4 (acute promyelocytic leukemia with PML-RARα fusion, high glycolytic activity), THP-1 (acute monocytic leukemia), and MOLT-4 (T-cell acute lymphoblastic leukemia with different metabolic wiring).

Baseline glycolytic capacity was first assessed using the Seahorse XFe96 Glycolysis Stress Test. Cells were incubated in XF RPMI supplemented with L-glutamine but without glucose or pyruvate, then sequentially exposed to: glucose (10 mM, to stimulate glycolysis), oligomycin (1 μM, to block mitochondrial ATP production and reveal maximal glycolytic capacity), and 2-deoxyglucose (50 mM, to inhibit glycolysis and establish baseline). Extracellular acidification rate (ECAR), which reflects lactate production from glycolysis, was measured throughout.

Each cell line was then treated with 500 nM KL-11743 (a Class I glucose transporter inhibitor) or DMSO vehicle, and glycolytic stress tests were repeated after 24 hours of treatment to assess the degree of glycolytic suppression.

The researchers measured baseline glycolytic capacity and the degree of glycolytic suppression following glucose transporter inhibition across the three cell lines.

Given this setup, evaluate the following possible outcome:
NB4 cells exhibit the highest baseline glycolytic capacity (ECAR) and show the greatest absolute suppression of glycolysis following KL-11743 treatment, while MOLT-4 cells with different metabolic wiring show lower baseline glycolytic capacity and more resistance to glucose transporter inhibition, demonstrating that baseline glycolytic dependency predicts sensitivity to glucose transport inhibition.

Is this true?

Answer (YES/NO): NO